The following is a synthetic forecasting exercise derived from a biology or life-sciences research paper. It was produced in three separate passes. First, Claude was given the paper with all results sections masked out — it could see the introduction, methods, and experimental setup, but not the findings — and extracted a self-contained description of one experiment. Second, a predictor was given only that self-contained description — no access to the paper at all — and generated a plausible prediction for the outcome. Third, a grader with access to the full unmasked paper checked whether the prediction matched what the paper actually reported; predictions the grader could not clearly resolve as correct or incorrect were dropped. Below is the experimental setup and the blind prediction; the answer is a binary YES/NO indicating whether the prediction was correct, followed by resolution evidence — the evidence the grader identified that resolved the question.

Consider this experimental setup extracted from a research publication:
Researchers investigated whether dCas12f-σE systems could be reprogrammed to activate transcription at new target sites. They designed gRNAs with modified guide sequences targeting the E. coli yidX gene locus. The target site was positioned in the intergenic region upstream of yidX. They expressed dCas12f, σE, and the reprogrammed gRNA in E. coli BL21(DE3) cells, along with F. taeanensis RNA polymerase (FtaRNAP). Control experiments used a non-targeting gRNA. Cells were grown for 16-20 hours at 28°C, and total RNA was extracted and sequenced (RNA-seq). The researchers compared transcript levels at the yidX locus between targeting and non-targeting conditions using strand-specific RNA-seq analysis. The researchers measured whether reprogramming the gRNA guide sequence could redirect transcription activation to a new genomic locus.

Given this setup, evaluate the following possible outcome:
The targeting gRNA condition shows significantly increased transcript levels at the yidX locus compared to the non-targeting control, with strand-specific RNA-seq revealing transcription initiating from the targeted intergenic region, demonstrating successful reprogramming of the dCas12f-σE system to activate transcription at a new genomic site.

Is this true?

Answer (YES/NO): YES